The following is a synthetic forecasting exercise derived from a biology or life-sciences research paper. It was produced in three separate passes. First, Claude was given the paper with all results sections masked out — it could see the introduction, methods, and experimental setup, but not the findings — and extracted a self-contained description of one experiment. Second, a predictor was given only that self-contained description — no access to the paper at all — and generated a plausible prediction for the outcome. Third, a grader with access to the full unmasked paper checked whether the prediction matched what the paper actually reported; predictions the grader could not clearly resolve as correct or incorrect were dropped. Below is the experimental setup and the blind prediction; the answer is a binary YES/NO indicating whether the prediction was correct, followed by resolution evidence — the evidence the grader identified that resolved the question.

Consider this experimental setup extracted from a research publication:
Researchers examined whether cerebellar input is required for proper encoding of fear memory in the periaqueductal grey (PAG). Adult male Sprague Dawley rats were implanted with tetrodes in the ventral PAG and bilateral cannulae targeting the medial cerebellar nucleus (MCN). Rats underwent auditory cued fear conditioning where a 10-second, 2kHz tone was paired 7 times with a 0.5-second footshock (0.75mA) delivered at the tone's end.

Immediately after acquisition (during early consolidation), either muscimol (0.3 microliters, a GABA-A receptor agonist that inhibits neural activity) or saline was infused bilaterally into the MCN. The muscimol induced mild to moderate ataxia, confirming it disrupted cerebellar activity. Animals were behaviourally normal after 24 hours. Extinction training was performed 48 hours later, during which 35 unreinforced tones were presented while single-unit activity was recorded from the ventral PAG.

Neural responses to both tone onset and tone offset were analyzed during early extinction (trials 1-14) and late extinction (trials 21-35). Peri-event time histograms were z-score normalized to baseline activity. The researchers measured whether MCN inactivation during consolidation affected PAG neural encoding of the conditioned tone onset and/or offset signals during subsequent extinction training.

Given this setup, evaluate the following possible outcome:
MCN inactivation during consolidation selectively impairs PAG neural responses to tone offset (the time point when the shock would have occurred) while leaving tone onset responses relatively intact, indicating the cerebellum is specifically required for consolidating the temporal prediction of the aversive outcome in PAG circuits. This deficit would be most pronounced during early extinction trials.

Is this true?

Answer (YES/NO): YES